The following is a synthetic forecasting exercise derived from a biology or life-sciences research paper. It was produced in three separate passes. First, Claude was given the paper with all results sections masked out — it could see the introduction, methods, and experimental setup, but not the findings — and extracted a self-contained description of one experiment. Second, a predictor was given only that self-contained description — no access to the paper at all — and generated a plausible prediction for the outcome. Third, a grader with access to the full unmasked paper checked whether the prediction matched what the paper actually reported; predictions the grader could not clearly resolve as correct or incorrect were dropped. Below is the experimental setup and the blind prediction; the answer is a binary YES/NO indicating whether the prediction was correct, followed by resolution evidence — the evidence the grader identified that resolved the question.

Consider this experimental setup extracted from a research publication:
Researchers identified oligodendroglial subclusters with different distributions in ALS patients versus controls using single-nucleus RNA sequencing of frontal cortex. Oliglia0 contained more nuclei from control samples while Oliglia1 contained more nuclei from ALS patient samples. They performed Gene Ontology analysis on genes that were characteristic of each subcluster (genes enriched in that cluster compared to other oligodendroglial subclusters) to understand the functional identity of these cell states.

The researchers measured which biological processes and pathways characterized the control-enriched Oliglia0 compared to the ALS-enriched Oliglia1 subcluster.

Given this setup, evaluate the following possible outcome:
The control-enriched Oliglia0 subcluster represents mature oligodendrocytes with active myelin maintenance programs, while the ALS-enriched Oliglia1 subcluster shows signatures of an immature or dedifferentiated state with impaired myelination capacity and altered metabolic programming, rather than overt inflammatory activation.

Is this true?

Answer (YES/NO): NO